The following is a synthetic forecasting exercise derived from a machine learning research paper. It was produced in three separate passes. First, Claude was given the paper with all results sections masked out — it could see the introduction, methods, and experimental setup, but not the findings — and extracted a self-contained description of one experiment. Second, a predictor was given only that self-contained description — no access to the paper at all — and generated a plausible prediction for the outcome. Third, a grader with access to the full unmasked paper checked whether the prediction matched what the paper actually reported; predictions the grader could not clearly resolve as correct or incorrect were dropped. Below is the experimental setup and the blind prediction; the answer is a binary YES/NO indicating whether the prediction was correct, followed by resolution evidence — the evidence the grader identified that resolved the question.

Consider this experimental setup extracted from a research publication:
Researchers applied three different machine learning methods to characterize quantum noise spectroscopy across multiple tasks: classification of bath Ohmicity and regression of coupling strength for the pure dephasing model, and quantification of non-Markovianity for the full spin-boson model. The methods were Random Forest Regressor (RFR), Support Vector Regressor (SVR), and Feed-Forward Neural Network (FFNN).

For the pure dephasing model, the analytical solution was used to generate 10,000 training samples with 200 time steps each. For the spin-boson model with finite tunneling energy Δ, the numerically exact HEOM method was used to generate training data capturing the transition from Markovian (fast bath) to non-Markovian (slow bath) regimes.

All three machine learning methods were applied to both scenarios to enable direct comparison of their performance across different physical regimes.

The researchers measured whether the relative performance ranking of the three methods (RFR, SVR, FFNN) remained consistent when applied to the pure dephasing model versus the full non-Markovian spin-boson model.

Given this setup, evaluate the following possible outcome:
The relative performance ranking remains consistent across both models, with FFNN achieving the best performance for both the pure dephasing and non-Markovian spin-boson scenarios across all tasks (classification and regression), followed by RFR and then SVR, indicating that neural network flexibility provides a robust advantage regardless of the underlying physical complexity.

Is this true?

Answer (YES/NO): NO